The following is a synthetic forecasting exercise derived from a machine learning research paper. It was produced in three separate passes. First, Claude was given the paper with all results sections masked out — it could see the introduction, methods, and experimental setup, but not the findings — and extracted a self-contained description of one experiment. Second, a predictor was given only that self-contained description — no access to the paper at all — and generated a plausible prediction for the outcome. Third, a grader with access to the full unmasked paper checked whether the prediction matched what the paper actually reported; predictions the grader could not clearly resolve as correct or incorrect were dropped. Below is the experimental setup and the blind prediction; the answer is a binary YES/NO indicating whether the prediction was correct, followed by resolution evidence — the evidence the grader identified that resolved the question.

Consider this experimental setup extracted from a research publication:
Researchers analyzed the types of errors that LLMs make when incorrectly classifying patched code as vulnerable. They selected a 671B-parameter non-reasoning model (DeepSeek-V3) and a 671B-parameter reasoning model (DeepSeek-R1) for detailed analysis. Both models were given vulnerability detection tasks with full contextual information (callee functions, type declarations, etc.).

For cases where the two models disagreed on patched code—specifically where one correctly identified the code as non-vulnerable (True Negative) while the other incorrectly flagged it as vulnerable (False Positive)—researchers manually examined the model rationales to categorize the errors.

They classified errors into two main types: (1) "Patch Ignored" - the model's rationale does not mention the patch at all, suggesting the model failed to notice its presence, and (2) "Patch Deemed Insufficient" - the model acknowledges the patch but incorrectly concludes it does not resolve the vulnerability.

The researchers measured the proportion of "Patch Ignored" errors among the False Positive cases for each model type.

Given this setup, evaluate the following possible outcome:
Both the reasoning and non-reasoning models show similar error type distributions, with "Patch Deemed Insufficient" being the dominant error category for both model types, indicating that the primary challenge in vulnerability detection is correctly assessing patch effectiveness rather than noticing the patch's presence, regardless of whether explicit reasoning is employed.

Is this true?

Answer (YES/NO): NO